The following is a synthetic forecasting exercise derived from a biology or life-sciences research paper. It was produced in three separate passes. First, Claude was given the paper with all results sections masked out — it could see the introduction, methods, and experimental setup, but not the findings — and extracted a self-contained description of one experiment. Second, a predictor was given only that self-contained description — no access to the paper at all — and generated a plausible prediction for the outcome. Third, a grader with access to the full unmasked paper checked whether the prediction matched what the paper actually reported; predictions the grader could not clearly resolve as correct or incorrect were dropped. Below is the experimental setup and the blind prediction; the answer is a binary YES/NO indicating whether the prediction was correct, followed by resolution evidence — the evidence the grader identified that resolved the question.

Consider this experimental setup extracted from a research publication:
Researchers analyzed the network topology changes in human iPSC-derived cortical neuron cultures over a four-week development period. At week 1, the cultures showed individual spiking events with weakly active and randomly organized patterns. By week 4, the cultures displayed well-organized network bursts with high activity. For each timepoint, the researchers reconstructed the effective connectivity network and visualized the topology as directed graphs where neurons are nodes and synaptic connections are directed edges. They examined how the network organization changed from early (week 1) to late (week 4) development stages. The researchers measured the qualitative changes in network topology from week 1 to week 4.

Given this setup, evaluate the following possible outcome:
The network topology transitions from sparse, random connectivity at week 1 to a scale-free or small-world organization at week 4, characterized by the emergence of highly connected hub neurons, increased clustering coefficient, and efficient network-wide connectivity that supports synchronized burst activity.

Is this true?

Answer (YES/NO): NO